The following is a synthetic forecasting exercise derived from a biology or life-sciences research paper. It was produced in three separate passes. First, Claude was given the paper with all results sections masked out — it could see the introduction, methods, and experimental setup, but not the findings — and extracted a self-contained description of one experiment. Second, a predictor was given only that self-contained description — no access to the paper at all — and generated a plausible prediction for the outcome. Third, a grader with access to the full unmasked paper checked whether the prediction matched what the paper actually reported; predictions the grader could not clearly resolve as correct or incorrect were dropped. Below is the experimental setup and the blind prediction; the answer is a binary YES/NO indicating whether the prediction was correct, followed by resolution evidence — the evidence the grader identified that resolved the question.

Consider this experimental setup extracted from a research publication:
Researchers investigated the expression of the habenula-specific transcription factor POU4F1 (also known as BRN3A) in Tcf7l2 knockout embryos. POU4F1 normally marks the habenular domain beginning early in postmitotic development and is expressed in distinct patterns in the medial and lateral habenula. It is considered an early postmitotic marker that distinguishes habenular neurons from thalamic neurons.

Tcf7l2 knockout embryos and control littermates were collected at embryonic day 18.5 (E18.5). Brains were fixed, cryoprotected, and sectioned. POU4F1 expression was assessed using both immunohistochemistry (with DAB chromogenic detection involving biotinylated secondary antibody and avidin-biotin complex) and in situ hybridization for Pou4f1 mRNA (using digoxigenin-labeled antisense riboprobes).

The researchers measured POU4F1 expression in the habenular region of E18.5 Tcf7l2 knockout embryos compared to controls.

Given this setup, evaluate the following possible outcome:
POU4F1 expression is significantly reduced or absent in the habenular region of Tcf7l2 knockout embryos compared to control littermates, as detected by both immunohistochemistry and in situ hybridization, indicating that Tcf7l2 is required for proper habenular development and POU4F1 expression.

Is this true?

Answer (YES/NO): NO